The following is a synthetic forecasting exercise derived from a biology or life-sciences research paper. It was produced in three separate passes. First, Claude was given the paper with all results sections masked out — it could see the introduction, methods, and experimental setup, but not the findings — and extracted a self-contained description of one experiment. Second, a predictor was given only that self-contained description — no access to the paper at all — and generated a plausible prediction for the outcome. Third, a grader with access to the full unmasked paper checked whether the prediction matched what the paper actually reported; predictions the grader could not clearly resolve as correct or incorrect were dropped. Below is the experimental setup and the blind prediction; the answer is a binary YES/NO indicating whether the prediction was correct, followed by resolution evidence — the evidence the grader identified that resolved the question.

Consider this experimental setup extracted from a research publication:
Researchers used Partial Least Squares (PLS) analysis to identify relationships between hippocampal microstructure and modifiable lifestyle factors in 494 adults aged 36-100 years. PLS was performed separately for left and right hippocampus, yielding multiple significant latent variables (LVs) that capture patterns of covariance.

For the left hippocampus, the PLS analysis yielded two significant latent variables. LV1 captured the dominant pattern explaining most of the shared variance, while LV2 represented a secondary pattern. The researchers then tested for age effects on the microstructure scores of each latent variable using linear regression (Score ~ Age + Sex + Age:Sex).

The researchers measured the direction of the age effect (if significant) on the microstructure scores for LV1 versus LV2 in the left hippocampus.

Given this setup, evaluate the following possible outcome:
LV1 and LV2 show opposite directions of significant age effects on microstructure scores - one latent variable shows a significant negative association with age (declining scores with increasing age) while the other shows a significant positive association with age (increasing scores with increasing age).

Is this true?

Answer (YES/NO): YES